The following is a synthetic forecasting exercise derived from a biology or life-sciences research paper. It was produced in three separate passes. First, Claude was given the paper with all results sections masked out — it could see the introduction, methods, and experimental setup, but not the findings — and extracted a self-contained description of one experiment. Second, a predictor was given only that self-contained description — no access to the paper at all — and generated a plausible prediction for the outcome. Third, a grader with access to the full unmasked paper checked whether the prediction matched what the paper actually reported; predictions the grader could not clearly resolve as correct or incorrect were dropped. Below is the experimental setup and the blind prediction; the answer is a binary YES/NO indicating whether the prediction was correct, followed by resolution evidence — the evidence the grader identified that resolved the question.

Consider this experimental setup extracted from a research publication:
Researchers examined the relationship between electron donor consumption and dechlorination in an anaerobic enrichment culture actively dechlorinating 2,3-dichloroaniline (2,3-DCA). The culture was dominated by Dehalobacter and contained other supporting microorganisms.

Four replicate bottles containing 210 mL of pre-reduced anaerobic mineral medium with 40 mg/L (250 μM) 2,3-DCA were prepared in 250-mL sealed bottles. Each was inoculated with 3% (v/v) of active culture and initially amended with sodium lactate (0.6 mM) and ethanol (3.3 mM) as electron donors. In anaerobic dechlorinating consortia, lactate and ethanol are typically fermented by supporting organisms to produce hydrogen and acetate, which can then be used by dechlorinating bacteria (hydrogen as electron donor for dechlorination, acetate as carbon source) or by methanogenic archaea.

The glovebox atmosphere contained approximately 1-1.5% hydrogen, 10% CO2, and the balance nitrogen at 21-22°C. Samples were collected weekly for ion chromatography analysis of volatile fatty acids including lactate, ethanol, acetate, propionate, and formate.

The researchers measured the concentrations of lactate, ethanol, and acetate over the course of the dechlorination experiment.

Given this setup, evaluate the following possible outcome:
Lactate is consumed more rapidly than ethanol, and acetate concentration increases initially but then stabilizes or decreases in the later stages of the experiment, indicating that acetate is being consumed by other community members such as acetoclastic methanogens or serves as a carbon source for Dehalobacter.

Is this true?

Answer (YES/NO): NO